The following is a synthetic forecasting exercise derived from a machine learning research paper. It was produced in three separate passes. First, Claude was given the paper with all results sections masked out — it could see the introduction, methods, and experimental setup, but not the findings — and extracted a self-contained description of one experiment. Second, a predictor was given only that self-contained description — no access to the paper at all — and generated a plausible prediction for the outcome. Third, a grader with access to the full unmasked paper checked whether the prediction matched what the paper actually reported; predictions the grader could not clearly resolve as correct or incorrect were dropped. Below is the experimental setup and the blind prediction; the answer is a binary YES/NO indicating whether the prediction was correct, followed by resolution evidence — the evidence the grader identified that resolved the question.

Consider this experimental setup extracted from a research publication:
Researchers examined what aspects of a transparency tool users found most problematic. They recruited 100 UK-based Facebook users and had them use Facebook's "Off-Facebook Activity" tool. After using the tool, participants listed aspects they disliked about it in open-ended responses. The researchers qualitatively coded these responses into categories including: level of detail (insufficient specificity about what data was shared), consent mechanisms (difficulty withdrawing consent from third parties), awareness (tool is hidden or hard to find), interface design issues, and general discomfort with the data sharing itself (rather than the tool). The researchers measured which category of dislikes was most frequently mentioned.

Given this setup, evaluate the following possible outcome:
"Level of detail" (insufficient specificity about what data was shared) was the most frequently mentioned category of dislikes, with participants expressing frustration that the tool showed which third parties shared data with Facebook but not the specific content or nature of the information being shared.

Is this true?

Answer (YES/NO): NO